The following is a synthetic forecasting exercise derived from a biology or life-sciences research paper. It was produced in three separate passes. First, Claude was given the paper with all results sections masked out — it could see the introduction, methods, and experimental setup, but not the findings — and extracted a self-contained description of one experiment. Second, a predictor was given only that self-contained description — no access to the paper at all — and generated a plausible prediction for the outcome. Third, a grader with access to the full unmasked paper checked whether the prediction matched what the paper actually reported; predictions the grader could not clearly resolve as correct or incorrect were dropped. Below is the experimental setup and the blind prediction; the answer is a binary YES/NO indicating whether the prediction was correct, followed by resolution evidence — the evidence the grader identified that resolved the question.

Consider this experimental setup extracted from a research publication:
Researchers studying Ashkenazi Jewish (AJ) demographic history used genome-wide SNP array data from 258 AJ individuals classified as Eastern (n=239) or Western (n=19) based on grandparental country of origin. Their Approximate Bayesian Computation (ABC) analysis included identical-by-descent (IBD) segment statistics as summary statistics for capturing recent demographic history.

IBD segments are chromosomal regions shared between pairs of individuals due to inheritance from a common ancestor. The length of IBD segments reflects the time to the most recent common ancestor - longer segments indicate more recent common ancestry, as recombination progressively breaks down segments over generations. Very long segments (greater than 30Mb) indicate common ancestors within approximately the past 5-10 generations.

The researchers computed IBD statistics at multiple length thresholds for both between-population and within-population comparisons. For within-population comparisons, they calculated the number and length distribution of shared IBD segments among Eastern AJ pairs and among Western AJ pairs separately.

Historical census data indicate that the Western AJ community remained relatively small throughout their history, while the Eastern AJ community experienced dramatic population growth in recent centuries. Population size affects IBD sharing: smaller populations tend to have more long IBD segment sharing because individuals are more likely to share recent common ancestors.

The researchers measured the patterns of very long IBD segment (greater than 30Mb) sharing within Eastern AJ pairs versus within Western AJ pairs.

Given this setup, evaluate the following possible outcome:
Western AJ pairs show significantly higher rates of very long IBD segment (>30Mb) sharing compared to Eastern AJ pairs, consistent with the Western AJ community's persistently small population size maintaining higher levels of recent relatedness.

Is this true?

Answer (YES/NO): YES